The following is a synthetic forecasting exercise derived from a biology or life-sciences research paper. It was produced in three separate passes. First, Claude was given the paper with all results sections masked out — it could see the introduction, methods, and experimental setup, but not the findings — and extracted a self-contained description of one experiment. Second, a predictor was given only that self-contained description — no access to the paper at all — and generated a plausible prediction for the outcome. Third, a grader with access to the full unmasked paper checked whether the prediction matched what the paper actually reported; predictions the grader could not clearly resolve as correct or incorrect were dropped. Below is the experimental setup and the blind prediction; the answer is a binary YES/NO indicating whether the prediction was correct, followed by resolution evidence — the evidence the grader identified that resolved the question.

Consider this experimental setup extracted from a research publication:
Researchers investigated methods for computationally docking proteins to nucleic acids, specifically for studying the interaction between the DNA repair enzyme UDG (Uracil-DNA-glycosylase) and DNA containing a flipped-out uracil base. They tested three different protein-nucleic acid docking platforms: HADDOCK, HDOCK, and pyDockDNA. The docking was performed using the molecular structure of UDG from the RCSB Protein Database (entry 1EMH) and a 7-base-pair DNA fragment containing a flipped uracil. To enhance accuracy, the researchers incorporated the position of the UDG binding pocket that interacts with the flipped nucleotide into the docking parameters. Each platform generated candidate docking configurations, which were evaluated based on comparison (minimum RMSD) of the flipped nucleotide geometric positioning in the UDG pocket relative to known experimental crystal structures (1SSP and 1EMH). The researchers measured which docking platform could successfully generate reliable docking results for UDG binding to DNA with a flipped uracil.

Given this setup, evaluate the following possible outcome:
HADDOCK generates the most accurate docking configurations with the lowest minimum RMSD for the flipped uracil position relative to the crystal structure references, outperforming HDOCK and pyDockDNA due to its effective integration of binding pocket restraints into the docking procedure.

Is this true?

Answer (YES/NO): NO